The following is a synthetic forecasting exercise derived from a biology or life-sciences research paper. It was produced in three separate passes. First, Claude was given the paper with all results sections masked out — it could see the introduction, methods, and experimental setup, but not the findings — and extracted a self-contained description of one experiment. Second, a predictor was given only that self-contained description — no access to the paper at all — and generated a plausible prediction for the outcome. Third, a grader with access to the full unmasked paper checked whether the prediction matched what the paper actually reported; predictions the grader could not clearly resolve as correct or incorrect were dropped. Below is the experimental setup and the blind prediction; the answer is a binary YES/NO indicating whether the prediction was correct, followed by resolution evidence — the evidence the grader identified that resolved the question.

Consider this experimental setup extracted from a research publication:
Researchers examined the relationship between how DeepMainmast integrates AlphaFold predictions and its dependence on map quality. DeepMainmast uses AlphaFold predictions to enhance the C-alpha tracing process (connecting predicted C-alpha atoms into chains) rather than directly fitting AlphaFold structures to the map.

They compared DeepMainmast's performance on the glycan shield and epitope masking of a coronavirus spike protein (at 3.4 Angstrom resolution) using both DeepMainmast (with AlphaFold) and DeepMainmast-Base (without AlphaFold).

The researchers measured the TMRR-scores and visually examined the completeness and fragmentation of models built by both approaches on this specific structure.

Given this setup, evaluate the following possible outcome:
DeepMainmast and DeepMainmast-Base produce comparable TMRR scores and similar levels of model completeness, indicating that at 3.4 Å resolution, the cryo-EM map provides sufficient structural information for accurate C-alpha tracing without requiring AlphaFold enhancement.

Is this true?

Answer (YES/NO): NO